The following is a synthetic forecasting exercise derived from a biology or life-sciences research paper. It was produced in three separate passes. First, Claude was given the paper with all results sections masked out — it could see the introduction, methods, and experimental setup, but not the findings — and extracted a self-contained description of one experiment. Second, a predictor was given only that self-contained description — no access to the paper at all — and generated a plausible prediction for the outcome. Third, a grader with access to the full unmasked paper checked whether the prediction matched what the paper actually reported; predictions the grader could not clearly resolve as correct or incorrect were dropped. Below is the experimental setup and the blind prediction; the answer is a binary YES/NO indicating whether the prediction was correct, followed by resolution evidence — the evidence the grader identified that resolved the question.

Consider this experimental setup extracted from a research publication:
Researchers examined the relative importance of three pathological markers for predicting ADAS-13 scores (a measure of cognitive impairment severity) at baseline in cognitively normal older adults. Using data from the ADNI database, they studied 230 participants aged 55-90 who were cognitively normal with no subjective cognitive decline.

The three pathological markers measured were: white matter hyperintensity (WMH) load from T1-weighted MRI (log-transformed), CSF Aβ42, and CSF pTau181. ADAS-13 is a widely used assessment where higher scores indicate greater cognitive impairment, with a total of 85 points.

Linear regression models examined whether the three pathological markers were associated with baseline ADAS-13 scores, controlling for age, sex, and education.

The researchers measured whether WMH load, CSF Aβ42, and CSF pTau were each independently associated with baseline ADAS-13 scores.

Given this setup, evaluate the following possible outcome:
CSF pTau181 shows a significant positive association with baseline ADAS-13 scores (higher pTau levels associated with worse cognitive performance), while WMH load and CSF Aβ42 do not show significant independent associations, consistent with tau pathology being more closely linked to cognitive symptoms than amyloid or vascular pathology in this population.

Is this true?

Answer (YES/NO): NO